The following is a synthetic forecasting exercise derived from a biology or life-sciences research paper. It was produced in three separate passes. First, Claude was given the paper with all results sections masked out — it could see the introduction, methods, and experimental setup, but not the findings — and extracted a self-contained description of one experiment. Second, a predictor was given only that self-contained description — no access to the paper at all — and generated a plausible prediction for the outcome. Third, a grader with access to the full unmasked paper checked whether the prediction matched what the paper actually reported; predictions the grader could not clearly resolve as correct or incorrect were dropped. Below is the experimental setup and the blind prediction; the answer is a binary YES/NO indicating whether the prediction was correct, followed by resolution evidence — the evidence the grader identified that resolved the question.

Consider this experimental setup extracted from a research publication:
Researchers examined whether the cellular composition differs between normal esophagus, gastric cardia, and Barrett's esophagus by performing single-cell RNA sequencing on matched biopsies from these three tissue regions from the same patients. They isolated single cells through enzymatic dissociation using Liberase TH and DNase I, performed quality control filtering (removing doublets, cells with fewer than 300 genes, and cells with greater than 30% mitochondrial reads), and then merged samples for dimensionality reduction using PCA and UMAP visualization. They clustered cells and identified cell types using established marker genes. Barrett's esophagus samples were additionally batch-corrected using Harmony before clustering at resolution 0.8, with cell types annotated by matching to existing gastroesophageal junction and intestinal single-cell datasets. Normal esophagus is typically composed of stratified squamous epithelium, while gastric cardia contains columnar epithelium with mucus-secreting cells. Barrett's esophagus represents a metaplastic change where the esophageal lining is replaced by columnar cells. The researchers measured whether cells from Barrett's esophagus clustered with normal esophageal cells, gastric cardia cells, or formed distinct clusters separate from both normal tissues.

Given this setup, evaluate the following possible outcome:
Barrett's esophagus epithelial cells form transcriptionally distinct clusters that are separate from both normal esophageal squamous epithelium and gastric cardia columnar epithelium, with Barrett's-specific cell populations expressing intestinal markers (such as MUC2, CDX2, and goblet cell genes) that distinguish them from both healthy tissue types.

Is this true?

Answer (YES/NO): YES